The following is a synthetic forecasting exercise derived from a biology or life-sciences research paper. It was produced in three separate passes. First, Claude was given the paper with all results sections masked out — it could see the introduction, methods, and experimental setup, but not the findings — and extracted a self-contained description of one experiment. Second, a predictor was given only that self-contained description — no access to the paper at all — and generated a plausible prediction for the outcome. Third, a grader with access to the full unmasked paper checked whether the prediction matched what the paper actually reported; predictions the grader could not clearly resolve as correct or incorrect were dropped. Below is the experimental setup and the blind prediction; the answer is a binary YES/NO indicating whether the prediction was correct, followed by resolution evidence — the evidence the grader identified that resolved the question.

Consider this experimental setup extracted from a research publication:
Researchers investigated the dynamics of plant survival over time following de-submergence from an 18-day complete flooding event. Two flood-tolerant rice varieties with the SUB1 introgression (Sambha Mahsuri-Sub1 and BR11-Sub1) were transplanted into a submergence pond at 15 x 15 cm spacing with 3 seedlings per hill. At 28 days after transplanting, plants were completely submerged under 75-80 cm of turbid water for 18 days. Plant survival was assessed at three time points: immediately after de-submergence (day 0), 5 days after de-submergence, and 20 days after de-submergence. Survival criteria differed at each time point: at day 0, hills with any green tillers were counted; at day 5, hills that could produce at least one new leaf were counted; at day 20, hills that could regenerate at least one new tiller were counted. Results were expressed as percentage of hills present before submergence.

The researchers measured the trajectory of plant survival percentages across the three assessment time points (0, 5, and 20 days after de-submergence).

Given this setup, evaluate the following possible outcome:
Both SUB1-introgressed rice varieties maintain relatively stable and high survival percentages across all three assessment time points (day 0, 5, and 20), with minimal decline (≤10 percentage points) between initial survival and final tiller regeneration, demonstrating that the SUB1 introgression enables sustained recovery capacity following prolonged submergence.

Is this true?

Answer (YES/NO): NO